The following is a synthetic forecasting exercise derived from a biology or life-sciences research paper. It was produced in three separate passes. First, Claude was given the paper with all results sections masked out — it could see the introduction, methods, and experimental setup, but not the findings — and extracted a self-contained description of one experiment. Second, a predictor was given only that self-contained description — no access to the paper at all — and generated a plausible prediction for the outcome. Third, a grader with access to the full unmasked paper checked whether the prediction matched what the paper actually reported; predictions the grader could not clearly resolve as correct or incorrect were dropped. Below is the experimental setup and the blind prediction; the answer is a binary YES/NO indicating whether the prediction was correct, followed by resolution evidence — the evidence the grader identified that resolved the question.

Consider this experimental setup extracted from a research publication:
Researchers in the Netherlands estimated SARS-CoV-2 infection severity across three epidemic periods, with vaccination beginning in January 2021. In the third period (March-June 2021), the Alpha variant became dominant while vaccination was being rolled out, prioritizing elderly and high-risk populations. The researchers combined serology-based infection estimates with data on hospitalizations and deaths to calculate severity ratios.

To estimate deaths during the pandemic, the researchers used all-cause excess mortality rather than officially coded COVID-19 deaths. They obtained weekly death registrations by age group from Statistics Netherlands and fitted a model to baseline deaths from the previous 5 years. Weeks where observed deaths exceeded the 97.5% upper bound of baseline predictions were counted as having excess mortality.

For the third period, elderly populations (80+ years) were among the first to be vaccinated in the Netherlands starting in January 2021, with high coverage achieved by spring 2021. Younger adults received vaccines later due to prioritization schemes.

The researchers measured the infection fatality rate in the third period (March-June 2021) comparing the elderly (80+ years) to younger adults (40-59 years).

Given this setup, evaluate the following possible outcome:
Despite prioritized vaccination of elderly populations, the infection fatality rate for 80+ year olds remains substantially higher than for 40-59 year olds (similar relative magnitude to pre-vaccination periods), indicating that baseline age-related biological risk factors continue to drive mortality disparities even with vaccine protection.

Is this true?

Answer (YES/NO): NO